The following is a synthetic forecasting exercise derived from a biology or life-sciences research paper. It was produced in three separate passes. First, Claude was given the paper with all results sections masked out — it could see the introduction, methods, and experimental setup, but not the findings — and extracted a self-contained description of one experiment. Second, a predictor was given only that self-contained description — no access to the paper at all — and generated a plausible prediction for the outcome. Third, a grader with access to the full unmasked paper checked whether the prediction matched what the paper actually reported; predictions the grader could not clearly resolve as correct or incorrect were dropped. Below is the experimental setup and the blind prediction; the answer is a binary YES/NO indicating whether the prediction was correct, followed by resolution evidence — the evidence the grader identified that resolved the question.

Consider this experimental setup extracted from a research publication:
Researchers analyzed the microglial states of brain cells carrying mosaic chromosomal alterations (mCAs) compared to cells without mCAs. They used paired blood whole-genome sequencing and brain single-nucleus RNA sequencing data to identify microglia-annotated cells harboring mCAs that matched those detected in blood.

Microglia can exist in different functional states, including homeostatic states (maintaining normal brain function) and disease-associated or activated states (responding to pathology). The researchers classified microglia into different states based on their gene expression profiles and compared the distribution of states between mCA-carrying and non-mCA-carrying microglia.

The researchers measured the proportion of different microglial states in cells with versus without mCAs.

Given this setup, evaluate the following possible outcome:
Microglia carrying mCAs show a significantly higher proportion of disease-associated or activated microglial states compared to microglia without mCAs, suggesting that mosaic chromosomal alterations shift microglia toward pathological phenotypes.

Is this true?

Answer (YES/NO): NO